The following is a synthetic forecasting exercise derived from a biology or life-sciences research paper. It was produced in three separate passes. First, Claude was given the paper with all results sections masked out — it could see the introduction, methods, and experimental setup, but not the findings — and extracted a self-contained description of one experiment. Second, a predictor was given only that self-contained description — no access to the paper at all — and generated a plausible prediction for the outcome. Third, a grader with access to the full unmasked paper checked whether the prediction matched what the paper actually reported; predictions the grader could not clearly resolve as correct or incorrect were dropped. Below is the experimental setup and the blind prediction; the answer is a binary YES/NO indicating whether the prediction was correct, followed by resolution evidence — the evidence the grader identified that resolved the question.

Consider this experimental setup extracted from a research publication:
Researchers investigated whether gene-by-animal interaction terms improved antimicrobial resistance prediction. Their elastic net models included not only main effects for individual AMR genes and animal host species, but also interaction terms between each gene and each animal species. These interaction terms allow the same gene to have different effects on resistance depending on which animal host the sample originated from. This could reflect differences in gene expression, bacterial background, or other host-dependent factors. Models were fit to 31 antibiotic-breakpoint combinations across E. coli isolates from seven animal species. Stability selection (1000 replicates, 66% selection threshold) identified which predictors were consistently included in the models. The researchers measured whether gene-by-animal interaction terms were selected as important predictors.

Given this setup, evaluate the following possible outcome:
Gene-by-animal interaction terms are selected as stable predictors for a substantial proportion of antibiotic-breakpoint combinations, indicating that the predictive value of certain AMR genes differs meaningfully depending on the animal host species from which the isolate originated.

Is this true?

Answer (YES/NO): NO